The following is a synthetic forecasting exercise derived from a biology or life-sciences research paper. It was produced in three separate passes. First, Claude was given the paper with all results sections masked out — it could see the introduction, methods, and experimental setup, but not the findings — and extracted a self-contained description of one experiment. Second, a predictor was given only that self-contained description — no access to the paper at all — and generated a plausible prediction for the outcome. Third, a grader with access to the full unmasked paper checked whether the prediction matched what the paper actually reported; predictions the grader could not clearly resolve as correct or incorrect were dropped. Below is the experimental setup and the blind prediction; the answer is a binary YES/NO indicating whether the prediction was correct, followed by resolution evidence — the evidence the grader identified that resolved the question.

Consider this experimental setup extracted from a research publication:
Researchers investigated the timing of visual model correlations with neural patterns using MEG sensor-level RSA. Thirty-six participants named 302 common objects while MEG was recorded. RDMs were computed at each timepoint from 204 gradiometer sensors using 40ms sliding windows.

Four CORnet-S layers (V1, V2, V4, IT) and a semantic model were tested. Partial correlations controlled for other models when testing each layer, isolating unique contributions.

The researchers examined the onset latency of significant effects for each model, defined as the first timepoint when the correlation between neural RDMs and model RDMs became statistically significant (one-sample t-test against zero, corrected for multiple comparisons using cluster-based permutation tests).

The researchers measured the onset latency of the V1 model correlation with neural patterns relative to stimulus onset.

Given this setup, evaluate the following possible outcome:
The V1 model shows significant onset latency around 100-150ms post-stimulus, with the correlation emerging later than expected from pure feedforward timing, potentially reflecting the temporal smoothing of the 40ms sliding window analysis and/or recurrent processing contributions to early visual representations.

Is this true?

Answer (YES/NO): NO